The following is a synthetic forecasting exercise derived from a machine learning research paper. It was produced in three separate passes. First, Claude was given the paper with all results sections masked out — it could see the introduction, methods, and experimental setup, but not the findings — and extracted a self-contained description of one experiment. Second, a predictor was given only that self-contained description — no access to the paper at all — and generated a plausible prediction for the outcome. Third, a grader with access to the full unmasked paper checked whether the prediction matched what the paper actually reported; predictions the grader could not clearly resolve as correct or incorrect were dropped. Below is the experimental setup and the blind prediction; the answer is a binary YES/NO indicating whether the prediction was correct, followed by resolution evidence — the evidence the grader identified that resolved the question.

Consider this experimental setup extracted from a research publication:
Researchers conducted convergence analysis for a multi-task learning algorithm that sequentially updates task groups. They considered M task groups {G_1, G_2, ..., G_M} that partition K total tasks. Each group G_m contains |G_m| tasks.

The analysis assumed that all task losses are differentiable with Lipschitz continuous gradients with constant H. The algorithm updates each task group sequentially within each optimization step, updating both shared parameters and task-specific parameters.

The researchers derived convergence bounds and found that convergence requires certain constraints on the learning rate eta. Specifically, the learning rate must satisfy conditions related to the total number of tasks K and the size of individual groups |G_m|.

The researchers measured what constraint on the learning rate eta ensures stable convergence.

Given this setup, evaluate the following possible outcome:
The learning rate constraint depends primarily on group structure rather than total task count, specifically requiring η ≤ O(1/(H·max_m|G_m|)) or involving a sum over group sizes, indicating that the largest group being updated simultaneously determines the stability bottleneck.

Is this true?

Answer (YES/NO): NO